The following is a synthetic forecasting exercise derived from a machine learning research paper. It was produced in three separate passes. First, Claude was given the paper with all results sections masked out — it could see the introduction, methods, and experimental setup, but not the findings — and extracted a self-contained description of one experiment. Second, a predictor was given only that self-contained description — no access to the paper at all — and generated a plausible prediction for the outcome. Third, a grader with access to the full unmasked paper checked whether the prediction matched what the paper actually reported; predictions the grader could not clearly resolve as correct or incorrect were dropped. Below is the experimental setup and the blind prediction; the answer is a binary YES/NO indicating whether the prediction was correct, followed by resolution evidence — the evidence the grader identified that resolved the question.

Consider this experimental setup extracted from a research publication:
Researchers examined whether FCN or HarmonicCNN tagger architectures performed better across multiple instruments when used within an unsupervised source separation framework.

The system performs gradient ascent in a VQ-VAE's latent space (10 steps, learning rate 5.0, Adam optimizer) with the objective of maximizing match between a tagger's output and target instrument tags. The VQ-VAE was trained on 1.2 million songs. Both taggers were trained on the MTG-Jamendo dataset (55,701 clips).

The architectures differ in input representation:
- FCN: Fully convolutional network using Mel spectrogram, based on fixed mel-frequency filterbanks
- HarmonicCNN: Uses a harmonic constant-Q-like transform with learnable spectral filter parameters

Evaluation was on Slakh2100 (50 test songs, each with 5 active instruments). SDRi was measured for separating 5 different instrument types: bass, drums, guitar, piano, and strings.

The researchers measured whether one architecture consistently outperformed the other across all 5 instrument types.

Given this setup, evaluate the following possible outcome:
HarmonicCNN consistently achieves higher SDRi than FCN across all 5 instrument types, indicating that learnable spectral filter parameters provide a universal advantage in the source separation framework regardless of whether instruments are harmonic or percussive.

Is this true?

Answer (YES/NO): NO